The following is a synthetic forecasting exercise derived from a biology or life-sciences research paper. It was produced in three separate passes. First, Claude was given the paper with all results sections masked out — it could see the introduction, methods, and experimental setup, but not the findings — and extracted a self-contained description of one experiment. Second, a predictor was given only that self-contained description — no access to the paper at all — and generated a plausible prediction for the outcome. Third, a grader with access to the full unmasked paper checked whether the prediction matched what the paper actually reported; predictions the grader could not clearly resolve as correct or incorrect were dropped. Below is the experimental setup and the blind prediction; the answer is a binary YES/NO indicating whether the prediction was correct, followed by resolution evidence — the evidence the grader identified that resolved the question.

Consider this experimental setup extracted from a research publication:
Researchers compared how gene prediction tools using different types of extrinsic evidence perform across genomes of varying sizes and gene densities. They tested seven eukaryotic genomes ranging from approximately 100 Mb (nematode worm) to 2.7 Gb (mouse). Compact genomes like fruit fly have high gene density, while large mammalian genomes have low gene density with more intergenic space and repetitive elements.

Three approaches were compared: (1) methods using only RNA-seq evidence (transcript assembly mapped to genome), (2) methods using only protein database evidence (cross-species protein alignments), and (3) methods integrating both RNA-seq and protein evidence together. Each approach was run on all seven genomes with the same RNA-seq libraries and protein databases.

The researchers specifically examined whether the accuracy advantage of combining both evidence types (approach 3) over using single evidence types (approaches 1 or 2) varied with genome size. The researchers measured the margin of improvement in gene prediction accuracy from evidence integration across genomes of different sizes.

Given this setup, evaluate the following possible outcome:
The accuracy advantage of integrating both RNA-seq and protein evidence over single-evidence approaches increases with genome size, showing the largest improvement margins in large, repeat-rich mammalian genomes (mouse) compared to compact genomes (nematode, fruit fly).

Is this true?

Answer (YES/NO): NO